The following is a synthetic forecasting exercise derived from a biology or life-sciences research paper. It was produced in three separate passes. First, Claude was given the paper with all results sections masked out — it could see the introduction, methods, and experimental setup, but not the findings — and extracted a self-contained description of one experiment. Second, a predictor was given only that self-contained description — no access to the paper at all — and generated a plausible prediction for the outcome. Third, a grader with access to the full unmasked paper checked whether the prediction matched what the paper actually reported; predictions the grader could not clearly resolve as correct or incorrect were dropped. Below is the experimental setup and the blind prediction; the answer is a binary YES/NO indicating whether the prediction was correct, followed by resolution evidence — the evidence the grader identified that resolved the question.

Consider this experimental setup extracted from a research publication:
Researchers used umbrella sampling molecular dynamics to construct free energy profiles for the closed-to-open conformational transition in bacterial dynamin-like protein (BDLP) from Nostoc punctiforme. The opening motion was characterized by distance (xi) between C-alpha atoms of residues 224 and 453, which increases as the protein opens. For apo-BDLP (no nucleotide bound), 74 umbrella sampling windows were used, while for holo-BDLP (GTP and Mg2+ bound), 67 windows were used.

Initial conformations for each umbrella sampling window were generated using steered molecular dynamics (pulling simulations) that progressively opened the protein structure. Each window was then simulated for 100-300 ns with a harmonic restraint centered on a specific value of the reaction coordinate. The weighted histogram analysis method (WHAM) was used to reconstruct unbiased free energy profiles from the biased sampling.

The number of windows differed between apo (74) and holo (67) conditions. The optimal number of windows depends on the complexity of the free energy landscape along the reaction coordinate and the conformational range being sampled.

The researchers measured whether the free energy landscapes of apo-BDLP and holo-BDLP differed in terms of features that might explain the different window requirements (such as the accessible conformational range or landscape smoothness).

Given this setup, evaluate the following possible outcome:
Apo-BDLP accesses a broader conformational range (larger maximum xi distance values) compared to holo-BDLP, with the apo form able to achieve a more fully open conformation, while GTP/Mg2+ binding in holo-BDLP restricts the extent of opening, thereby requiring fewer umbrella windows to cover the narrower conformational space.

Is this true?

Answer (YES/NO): NO